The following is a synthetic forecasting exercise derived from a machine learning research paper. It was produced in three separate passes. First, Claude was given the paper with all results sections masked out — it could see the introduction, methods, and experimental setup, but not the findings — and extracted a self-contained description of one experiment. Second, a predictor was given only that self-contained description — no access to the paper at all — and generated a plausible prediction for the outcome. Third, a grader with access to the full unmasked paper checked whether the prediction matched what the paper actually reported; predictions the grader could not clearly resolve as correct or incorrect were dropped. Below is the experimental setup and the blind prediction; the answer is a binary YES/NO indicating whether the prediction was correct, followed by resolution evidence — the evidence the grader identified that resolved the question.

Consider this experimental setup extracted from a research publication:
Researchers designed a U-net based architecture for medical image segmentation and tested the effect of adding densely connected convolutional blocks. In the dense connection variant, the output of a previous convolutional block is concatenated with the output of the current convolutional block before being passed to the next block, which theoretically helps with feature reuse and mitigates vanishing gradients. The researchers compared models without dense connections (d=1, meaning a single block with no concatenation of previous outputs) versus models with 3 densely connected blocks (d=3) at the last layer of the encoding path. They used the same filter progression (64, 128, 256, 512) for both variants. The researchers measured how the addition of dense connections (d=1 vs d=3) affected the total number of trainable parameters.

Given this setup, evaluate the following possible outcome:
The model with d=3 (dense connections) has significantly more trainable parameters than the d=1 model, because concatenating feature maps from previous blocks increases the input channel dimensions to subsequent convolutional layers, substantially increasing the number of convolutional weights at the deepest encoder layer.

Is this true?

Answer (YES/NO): YES